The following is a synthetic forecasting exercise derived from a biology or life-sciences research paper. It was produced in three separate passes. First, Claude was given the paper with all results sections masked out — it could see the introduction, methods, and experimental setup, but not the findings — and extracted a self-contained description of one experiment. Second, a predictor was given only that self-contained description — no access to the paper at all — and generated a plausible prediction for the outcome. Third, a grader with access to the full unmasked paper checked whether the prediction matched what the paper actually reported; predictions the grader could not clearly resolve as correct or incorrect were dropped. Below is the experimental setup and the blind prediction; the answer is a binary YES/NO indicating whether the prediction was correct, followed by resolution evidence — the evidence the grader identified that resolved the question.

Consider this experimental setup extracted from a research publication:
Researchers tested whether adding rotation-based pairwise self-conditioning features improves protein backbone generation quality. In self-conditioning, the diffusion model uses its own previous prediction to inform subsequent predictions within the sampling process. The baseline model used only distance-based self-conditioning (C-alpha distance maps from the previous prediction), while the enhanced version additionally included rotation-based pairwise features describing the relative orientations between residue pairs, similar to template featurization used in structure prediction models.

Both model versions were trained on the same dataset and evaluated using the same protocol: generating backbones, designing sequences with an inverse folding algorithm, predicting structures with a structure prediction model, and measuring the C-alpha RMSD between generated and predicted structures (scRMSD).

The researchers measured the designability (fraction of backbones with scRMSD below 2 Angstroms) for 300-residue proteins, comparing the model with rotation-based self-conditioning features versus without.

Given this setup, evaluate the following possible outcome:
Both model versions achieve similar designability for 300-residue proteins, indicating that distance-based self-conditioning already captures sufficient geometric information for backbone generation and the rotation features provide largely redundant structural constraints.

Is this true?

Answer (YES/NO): NO